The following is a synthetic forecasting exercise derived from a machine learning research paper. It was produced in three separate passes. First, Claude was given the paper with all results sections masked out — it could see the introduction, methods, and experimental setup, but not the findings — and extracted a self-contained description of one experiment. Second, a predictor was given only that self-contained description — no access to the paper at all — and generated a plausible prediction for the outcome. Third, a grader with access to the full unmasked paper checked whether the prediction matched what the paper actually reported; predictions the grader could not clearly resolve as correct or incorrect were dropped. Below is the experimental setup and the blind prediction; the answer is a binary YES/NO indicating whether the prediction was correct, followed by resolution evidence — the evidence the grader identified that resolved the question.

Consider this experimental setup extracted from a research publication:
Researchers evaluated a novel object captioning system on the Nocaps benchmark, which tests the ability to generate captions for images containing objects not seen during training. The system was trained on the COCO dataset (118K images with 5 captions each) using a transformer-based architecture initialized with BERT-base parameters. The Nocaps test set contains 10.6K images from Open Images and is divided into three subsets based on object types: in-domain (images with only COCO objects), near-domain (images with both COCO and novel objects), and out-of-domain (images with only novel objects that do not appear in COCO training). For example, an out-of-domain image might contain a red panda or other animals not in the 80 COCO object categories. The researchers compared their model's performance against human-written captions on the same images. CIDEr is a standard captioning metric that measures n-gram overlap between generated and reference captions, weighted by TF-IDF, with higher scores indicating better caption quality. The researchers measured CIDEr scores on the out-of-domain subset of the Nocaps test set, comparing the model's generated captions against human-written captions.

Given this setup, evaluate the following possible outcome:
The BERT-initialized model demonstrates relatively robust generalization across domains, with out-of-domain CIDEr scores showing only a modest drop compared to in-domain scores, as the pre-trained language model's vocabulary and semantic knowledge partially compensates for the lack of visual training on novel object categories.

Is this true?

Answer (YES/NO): NO